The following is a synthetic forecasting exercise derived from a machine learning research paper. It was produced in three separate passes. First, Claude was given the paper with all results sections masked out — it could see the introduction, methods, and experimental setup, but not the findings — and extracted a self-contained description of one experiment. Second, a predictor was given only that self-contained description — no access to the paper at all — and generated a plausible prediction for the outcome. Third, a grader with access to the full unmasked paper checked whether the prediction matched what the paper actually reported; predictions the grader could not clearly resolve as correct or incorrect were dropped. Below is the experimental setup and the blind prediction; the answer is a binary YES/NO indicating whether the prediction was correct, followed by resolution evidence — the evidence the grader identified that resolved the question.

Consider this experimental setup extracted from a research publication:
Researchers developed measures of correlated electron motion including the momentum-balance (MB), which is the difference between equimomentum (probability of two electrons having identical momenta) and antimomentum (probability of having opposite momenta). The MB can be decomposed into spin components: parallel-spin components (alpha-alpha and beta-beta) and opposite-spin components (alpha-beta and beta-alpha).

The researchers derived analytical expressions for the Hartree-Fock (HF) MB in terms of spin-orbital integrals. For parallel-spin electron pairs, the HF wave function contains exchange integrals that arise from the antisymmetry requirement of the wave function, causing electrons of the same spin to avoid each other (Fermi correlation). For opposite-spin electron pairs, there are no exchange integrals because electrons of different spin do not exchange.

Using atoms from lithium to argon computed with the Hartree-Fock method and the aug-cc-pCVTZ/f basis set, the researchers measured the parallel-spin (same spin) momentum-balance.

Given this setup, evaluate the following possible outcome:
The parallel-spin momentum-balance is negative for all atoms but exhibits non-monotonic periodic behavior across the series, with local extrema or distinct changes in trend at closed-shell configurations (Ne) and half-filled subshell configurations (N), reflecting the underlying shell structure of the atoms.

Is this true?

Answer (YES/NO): NO